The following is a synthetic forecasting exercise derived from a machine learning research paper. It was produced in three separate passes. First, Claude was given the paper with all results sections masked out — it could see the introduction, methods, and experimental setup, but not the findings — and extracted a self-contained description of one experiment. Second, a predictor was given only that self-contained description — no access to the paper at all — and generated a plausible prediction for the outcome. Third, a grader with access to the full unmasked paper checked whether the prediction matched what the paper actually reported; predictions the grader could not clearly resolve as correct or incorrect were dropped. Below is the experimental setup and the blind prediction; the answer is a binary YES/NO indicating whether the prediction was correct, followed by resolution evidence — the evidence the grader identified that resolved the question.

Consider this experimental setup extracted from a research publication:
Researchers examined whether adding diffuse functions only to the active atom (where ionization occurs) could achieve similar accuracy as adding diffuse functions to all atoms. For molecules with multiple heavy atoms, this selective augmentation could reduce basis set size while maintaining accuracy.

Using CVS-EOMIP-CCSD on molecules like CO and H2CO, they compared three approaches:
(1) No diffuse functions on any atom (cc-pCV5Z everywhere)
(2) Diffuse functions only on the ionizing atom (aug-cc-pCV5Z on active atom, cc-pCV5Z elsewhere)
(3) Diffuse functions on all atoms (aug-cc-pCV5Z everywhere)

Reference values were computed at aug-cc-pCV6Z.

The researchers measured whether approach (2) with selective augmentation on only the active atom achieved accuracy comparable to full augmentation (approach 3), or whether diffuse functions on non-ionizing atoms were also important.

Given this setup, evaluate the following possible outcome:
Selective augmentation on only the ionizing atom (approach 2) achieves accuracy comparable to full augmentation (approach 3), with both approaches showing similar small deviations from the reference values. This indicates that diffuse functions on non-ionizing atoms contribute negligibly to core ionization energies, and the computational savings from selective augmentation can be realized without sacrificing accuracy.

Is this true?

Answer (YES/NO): NO